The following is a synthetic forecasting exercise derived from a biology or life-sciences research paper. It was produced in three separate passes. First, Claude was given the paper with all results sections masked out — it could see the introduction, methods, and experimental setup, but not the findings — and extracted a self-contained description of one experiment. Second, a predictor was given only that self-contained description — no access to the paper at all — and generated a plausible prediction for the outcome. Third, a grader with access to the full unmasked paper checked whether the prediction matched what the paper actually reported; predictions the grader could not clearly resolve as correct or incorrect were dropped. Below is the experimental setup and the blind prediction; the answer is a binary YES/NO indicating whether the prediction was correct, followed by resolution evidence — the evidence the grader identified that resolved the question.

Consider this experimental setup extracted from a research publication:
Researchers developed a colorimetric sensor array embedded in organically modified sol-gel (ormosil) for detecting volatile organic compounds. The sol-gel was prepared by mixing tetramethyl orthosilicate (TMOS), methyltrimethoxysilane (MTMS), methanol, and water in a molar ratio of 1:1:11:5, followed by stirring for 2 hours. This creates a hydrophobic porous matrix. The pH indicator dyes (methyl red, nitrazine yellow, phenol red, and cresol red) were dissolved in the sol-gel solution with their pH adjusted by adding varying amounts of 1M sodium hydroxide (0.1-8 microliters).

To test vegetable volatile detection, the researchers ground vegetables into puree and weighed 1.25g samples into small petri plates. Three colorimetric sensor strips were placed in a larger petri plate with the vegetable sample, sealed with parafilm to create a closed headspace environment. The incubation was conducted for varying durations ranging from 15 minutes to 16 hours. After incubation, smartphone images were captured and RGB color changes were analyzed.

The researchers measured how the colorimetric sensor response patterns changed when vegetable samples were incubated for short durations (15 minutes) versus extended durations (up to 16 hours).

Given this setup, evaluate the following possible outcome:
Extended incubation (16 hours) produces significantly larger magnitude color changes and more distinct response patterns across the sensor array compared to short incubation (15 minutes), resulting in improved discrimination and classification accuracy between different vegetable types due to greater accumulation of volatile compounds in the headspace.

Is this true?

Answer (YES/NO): NO